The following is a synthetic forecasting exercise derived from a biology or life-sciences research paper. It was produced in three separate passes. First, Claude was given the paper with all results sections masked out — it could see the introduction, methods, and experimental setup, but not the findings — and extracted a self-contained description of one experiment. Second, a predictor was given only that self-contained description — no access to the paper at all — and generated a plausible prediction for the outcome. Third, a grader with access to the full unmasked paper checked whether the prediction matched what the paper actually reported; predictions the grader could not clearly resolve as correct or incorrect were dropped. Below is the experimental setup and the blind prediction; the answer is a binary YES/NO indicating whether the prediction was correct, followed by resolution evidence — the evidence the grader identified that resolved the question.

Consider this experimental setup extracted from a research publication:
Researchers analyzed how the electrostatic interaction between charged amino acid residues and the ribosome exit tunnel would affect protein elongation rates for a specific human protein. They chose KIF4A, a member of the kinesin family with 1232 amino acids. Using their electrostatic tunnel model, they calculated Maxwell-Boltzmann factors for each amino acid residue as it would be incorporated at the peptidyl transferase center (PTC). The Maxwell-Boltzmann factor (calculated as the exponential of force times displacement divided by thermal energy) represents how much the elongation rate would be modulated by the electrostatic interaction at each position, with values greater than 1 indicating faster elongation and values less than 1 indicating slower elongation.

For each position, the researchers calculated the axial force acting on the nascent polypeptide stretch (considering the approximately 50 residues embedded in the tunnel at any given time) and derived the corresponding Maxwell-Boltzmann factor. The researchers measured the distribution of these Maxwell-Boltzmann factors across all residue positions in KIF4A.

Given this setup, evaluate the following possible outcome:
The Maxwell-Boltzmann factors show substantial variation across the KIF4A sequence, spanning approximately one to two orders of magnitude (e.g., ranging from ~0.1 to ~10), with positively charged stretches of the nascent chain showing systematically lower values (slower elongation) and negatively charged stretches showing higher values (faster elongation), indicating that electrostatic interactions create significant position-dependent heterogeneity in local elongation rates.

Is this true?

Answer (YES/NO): NO